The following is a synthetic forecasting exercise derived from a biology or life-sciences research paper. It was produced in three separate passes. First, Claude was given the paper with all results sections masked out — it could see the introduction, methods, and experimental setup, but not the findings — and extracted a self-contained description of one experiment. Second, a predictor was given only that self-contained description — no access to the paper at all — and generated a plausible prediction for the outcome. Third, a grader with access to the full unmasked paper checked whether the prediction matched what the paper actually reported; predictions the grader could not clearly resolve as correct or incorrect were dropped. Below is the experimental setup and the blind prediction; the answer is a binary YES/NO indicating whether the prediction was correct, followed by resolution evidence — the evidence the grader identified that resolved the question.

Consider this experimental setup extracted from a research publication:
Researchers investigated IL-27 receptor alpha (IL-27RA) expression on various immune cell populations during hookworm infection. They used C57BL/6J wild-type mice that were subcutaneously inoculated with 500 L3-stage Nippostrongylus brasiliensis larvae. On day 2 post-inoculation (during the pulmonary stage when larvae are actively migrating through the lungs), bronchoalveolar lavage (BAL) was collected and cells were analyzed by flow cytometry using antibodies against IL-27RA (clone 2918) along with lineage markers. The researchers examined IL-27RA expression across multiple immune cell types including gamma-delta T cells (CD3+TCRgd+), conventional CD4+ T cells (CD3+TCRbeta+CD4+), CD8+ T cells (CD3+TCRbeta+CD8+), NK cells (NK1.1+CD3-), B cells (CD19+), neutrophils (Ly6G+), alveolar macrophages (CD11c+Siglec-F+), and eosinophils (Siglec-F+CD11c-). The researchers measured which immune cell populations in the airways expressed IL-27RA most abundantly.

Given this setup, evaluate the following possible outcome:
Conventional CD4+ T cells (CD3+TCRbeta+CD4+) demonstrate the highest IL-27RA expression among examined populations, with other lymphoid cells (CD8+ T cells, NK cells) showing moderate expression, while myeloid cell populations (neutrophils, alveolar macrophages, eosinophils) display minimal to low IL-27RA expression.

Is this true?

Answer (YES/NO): NO